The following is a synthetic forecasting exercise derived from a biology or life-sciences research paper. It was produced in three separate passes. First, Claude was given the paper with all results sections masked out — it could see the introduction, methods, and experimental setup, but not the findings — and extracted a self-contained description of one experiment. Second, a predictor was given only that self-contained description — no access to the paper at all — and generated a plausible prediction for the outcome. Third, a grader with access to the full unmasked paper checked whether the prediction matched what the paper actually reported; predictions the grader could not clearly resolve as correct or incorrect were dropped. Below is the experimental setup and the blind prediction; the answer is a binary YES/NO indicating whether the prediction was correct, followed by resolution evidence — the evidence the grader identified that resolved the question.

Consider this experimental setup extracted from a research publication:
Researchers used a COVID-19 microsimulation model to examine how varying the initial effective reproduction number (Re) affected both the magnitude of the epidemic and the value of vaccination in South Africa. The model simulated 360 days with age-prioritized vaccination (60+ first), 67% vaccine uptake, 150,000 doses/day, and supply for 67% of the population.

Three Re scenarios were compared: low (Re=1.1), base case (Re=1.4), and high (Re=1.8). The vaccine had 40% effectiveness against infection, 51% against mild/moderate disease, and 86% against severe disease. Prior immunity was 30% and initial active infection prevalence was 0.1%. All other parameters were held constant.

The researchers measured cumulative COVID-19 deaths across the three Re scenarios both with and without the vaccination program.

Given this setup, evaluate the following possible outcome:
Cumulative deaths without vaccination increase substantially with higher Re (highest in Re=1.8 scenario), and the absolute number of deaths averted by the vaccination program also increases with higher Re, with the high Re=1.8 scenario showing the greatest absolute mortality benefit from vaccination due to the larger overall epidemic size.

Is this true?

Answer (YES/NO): YES